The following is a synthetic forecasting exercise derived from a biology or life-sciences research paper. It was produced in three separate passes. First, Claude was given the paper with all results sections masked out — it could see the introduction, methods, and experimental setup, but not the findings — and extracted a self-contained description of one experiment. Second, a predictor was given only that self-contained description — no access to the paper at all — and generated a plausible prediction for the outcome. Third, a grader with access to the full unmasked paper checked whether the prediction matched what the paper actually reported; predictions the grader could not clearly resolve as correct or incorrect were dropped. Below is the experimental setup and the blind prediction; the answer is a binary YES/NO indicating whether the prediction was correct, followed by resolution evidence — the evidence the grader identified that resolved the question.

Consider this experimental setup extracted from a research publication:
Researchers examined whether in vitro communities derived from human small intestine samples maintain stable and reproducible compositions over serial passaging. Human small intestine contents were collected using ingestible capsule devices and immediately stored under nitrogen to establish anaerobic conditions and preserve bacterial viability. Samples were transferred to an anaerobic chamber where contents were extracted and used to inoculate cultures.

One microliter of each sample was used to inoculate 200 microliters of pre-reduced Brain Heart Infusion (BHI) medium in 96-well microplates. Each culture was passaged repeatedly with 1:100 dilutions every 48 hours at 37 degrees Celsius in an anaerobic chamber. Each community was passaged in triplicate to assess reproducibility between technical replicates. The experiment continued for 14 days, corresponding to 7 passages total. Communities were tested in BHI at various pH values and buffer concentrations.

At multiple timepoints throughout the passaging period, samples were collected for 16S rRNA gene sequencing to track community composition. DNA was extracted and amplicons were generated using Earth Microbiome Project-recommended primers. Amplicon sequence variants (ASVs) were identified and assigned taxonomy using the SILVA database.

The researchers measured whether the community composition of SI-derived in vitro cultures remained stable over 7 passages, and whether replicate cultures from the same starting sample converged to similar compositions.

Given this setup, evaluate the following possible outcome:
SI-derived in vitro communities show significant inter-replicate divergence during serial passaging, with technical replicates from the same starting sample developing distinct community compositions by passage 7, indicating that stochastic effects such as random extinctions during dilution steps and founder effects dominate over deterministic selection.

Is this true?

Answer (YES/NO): NO